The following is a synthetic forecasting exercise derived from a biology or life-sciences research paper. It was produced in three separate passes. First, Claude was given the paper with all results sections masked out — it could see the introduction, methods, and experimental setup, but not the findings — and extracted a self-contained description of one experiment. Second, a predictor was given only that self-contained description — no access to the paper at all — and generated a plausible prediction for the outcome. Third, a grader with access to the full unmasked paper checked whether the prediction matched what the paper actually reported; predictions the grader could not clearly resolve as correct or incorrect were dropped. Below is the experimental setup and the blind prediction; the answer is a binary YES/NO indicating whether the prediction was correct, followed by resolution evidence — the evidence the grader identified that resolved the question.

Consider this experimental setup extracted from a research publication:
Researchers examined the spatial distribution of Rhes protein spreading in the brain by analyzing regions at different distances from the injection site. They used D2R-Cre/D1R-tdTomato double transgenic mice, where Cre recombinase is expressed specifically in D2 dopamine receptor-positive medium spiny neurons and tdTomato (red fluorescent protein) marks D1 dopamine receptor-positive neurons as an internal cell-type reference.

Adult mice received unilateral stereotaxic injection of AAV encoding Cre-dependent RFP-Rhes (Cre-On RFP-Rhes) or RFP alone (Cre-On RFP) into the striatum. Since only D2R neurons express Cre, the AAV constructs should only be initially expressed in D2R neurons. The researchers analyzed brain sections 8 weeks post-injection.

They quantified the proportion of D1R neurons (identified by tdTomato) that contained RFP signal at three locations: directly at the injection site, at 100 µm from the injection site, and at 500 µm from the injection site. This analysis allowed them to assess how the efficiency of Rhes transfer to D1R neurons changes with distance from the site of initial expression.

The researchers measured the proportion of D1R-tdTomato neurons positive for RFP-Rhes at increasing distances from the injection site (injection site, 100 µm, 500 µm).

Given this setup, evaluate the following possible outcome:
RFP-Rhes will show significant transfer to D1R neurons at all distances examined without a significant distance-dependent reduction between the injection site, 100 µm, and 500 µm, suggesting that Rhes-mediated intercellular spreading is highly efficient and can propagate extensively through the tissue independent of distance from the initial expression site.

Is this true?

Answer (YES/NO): YES